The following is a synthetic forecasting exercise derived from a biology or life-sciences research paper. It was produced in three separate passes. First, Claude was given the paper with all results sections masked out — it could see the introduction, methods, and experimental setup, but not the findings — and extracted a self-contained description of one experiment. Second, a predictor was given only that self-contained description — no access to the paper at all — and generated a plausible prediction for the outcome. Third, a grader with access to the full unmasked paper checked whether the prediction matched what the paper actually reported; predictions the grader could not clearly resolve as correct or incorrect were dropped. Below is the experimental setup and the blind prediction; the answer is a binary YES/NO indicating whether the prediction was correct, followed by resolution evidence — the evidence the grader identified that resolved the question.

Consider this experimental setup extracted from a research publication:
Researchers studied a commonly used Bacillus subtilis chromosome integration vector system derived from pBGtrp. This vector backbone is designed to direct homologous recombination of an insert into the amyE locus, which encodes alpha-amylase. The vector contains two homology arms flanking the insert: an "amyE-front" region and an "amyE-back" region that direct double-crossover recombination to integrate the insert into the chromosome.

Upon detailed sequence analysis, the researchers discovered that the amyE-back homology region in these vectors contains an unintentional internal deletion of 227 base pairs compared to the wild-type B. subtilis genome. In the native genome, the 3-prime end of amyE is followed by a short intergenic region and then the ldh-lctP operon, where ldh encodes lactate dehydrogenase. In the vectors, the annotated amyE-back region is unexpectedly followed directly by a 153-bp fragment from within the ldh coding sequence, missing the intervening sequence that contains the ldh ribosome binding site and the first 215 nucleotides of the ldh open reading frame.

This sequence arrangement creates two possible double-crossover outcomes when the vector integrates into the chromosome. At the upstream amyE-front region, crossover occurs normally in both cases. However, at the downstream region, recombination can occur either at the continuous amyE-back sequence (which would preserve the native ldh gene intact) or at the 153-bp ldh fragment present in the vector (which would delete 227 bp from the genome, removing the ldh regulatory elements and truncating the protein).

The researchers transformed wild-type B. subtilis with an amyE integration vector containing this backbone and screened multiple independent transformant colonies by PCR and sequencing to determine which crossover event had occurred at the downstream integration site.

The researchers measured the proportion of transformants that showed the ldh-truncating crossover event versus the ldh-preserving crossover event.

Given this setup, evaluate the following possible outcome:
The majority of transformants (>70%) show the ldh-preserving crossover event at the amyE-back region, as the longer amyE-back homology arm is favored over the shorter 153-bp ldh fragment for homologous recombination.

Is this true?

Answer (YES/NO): YES